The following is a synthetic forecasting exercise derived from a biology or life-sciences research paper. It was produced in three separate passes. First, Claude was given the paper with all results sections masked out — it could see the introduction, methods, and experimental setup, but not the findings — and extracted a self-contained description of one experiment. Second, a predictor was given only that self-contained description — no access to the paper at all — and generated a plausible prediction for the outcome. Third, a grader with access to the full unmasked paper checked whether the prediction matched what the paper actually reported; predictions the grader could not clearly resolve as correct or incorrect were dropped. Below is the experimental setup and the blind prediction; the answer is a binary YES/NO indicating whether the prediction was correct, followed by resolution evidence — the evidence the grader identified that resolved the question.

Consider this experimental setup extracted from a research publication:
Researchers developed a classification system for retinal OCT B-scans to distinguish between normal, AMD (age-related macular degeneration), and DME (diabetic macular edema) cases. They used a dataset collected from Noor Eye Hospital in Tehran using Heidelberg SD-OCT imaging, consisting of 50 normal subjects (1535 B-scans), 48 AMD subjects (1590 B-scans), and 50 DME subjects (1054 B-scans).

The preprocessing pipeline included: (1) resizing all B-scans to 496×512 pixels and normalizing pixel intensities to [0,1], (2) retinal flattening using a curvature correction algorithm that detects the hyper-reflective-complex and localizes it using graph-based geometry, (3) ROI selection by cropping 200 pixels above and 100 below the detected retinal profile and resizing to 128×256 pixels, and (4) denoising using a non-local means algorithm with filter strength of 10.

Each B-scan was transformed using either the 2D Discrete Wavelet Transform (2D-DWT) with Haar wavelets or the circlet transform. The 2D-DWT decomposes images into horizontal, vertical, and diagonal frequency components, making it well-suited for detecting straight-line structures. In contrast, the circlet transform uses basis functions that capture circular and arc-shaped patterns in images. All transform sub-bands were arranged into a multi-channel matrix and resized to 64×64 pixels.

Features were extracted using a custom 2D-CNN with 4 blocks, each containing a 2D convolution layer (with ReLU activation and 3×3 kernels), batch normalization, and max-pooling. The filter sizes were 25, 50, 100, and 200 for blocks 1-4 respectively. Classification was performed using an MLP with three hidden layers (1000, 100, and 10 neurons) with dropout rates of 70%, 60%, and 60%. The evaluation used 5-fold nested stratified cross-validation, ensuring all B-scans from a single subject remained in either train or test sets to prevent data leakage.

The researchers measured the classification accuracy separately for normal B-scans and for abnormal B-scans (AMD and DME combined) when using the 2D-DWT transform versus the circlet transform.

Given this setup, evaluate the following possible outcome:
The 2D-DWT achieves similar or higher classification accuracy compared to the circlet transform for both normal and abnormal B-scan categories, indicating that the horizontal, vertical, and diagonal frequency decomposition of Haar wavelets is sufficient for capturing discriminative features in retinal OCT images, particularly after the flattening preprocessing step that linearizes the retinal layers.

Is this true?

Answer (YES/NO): NO